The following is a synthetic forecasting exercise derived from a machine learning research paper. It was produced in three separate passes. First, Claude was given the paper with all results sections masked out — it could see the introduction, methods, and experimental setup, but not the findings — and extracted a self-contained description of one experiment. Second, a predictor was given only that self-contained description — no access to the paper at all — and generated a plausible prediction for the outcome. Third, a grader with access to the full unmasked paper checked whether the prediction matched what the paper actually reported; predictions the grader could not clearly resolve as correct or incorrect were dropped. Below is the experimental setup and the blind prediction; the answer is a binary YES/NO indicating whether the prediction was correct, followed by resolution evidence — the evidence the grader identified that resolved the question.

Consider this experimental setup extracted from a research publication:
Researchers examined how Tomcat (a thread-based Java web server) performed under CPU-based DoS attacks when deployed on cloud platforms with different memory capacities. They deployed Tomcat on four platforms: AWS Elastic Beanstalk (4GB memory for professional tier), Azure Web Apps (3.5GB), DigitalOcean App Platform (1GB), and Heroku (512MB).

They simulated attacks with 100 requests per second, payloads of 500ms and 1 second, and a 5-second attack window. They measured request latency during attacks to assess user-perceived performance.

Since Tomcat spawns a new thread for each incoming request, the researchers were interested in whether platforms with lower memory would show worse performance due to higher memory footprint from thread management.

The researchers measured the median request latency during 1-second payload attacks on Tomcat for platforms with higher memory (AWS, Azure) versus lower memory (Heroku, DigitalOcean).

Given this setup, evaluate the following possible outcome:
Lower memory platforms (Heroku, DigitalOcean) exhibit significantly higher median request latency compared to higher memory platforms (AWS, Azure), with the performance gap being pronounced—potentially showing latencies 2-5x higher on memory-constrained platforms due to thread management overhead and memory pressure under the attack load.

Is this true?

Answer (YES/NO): NO